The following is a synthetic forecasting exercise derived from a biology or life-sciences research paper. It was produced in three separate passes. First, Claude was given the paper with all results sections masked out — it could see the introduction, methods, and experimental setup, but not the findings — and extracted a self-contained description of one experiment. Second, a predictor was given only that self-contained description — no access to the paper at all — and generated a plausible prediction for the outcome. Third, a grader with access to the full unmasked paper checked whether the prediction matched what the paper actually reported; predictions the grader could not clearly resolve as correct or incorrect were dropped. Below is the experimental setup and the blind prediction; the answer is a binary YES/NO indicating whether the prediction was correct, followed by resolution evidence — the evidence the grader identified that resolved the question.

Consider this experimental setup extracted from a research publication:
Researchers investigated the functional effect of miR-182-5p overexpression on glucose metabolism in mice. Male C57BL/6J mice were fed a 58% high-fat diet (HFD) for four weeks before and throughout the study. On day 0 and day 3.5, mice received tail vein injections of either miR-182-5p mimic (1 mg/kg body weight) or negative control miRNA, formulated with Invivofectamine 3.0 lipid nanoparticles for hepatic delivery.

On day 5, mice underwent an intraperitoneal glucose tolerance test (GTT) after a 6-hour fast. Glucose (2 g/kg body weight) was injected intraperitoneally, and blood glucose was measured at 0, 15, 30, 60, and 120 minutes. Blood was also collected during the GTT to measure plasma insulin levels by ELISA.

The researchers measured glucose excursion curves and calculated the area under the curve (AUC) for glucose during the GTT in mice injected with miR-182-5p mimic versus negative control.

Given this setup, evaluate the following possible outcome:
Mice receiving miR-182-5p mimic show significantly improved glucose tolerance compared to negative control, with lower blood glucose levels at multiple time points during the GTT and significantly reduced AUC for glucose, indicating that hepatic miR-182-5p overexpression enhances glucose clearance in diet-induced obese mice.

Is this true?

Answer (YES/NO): NO